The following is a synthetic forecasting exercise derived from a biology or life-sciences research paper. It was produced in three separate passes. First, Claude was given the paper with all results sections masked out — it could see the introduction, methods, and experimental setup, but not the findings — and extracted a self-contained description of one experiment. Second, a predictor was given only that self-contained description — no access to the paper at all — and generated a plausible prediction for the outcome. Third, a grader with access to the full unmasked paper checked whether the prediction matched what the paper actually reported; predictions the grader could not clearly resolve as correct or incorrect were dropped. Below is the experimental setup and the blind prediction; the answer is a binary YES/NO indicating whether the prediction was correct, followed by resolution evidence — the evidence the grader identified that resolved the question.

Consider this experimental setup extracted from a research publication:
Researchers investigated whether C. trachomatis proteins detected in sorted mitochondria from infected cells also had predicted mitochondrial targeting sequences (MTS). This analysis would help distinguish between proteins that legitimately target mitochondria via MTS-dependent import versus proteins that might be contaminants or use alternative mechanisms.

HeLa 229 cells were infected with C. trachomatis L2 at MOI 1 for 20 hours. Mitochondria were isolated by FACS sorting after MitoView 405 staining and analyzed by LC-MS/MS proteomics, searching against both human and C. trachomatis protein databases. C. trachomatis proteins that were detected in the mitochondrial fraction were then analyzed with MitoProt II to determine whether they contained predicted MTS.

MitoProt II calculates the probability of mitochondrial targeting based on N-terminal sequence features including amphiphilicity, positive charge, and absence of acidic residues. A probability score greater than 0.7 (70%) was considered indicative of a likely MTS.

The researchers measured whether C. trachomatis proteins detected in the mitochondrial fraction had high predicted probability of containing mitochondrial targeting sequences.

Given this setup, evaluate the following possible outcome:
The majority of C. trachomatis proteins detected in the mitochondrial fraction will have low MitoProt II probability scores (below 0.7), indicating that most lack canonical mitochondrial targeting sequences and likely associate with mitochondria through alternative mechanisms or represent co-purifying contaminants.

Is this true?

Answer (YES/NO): YES